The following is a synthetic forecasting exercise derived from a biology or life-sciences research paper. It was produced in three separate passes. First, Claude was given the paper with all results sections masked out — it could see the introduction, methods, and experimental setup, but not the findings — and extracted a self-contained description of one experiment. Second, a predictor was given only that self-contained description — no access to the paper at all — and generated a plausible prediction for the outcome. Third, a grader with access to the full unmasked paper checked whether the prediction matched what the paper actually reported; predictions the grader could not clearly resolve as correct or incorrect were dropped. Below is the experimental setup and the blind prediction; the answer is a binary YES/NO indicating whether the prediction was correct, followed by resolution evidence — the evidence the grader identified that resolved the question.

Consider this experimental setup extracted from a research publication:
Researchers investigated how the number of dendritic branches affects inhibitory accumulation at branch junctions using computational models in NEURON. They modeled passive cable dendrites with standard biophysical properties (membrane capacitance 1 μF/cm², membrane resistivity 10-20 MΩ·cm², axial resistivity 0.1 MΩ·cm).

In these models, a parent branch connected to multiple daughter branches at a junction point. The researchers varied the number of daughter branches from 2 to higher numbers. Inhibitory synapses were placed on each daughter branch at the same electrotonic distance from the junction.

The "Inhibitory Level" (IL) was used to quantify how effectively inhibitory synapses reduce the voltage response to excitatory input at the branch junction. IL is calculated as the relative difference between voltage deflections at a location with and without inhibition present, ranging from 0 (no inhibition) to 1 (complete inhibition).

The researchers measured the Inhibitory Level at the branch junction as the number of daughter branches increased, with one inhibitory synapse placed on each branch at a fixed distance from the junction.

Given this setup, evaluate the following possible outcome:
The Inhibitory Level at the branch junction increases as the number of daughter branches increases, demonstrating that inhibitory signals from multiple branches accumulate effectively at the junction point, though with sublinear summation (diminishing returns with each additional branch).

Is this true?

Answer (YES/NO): NO